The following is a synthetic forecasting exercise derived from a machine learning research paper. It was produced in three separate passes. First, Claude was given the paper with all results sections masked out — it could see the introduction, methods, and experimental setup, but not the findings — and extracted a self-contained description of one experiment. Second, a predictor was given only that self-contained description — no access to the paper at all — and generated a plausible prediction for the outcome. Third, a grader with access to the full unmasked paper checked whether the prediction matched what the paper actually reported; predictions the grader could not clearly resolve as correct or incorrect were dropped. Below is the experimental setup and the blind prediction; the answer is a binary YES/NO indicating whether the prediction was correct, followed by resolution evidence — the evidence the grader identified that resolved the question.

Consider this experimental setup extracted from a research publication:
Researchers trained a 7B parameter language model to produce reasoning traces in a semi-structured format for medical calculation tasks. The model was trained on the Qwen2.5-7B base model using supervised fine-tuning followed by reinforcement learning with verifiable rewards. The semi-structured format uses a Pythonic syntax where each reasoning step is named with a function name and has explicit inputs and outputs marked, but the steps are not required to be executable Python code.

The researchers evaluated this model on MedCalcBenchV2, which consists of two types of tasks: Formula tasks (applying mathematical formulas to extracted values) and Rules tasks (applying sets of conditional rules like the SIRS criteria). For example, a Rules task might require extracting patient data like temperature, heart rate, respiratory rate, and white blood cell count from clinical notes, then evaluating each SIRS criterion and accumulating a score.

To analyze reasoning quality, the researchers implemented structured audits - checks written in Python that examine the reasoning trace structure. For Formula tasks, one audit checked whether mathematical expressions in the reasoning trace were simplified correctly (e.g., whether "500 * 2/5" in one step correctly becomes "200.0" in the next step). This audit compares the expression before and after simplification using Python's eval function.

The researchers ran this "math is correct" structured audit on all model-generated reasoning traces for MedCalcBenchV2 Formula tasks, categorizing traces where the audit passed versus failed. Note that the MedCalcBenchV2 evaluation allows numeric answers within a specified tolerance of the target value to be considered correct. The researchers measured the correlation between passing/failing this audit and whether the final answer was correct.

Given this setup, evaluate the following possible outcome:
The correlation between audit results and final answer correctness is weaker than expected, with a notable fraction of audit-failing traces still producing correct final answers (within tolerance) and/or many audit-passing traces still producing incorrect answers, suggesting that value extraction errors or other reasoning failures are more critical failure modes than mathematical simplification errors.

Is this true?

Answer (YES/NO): YES